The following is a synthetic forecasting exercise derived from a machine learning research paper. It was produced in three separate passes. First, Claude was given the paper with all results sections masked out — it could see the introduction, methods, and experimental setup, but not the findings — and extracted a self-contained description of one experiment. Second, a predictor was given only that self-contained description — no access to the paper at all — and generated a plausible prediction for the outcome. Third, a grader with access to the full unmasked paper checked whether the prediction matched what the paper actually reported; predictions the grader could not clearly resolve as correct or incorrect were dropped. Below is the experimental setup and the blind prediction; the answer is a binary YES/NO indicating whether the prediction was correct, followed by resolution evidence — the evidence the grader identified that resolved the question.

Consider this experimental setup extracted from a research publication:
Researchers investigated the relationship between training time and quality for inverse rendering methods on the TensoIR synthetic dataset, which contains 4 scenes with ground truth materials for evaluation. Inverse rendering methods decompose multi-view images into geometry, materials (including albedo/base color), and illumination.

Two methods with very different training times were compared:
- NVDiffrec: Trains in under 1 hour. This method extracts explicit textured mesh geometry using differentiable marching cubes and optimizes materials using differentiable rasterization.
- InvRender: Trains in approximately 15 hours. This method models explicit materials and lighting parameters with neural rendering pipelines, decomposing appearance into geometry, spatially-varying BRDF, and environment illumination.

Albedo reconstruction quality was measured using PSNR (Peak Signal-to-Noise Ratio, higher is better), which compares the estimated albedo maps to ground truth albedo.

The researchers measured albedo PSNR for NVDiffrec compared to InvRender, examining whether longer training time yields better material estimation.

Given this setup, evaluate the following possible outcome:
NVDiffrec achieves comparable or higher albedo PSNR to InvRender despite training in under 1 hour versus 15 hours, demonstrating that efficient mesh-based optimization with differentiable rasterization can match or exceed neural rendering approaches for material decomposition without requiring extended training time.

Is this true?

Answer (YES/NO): YES